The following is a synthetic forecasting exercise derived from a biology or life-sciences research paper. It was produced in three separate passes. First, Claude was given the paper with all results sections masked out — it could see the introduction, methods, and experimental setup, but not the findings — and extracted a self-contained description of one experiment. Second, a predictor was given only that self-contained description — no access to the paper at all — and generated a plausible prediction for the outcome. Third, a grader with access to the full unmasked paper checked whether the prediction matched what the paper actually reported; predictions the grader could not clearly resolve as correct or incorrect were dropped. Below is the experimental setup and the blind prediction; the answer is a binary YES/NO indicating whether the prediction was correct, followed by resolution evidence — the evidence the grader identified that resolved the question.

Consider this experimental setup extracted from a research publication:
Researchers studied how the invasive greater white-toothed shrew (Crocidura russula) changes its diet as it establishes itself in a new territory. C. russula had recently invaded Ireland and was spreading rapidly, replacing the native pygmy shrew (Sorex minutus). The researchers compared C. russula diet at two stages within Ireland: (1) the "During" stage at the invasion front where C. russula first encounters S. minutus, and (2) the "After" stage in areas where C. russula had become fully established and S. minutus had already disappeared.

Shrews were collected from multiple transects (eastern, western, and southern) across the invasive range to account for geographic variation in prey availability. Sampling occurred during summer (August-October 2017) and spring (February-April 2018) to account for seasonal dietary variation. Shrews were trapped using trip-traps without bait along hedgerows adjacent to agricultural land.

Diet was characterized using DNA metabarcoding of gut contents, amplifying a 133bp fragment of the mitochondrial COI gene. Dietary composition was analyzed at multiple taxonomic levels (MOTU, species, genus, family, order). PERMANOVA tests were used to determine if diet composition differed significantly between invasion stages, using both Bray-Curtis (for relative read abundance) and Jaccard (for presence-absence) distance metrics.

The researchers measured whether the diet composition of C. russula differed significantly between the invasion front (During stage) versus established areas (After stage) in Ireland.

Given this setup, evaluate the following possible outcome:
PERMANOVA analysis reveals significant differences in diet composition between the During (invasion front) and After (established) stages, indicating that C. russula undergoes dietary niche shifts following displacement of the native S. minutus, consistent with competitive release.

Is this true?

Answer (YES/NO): NO